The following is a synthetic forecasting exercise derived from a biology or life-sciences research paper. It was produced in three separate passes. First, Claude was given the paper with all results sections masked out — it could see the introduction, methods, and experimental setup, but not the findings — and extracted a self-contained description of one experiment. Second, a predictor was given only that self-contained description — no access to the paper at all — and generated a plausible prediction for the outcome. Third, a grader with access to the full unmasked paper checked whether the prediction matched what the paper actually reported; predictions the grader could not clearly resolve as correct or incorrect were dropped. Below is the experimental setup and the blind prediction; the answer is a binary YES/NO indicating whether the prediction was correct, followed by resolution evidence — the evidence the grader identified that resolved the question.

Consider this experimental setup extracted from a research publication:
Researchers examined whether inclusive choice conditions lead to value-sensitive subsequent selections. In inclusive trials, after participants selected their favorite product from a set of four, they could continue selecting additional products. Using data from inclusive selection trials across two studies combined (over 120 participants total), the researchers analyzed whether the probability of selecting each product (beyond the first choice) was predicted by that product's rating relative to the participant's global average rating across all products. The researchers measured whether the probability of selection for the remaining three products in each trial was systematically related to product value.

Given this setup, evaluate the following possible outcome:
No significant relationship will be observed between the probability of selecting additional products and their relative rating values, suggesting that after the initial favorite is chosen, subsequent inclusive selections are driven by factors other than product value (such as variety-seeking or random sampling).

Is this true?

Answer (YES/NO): NO